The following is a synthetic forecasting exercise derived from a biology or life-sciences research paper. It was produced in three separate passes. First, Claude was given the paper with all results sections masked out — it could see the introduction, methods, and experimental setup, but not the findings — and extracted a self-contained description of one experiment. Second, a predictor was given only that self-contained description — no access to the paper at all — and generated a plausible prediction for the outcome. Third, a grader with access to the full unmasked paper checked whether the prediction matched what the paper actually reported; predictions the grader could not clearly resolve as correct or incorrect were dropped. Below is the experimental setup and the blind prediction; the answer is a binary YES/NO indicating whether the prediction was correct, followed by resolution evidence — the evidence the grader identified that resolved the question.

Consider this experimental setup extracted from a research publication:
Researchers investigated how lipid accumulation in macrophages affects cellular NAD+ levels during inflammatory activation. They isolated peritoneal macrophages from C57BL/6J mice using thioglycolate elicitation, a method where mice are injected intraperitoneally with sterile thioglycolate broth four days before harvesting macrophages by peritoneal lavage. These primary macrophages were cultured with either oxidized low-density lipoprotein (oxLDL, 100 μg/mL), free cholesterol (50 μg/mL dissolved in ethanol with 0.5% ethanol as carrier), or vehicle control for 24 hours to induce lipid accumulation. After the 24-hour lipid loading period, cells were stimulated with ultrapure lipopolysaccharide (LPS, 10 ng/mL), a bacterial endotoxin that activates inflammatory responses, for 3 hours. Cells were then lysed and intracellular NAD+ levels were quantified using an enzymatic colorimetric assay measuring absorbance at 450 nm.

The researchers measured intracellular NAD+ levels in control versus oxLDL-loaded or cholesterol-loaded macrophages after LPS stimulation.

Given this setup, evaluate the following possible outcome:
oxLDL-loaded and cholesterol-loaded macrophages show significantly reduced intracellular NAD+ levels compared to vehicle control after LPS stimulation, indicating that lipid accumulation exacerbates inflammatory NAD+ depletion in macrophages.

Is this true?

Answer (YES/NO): YES